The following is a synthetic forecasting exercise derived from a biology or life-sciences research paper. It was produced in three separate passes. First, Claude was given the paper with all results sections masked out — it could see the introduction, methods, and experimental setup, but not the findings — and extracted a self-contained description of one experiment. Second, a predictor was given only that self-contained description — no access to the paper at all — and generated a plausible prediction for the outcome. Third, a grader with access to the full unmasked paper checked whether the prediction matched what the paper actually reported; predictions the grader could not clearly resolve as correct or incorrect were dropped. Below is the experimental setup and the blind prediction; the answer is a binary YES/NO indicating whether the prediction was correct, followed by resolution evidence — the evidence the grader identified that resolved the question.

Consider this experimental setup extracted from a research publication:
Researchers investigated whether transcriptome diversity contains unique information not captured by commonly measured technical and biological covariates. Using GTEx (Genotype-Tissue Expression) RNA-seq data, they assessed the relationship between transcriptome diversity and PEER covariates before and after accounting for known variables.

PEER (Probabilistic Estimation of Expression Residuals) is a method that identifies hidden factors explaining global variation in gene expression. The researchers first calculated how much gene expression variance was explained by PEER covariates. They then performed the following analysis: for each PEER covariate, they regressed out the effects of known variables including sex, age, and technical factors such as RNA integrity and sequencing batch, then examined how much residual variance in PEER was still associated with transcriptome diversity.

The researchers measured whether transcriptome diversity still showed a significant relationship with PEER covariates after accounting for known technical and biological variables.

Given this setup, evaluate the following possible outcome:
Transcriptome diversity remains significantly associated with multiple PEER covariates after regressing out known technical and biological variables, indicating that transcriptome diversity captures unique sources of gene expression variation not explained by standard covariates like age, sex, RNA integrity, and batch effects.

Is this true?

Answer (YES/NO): YES